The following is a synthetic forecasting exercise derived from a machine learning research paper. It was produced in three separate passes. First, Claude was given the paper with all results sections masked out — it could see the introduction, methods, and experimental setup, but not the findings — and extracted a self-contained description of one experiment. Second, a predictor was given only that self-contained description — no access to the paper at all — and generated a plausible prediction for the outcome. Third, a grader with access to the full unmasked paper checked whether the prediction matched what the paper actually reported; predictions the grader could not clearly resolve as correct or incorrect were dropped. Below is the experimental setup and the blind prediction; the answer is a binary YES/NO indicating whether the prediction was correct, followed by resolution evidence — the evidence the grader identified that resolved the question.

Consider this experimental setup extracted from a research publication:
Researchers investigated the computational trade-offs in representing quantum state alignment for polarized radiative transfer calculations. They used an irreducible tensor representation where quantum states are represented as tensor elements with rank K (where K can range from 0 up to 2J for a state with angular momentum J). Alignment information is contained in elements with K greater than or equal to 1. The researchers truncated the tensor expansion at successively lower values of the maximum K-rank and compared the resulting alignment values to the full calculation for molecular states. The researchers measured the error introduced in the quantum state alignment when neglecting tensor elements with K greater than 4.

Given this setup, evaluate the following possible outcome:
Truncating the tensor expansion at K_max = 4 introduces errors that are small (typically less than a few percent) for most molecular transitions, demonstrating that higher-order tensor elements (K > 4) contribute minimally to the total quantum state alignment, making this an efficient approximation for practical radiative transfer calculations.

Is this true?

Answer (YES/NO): YES